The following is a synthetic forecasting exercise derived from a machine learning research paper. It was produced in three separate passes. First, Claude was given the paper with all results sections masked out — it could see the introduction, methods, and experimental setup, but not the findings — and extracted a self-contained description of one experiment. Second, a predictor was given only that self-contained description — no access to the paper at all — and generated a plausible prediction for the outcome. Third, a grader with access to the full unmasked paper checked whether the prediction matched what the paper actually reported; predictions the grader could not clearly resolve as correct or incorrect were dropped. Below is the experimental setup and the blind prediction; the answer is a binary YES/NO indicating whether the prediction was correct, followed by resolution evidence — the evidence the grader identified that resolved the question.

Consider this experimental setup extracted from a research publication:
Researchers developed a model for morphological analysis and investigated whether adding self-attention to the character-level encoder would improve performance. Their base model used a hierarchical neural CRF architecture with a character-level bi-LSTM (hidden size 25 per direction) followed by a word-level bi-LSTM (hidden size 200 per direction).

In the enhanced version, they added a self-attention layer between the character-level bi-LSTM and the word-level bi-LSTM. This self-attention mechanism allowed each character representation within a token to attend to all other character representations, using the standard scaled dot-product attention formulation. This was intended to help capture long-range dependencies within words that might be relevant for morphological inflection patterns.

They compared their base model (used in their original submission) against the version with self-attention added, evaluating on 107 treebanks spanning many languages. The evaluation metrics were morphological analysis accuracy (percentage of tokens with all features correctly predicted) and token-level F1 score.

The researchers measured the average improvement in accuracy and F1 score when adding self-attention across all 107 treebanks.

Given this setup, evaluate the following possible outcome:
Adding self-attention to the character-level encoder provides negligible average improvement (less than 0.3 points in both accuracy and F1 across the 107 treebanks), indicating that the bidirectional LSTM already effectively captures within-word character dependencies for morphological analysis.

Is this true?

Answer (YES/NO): NO